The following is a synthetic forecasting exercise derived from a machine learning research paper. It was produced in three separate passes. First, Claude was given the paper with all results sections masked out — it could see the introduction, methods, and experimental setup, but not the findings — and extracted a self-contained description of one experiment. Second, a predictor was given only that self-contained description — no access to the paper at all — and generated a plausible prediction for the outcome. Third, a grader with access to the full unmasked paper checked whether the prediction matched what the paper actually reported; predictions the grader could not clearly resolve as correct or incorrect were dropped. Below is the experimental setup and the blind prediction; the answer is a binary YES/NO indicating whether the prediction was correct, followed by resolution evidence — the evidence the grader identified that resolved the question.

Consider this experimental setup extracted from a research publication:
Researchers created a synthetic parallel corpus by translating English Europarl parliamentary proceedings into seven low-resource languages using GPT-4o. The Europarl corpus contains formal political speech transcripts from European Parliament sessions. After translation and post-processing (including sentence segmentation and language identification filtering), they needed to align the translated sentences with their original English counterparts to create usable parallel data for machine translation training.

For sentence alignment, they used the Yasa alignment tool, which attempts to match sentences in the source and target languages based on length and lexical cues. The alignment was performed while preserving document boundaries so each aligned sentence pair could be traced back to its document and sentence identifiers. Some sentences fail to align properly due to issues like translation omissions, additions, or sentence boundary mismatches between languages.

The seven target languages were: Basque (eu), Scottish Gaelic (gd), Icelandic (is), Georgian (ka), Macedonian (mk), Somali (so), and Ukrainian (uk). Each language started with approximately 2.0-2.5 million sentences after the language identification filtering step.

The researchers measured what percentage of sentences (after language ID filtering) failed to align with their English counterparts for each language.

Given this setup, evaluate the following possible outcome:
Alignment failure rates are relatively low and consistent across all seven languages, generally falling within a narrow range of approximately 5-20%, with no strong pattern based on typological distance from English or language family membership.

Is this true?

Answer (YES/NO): NO